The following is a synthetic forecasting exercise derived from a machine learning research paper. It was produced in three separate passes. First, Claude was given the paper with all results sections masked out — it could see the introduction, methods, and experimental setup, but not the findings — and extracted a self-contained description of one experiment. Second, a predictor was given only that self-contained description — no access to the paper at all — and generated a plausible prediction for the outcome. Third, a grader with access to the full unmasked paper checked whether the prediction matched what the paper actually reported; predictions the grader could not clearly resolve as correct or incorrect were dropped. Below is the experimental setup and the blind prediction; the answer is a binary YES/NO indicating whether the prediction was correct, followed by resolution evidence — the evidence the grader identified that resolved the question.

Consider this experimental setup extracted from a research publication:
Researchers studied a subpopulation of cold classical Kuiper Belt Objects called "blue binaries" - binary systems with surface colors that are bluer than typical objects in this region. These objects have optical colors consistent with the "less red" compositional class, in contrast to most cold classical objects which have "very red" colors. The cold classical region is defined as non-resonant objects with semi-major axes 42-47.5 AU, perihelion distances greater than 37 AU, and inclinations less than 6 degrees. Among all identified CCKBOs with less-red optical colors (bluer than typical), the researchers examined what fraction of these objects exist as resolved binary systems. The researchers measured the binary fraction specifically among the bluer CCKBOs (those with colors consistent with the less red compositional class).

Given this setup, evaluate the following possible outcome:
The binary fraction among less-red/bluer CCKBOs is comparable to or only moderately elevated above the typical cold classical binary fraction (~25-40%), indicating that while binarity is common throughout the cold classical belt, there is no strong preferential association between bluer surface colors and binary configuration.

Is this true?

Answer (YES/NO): NO